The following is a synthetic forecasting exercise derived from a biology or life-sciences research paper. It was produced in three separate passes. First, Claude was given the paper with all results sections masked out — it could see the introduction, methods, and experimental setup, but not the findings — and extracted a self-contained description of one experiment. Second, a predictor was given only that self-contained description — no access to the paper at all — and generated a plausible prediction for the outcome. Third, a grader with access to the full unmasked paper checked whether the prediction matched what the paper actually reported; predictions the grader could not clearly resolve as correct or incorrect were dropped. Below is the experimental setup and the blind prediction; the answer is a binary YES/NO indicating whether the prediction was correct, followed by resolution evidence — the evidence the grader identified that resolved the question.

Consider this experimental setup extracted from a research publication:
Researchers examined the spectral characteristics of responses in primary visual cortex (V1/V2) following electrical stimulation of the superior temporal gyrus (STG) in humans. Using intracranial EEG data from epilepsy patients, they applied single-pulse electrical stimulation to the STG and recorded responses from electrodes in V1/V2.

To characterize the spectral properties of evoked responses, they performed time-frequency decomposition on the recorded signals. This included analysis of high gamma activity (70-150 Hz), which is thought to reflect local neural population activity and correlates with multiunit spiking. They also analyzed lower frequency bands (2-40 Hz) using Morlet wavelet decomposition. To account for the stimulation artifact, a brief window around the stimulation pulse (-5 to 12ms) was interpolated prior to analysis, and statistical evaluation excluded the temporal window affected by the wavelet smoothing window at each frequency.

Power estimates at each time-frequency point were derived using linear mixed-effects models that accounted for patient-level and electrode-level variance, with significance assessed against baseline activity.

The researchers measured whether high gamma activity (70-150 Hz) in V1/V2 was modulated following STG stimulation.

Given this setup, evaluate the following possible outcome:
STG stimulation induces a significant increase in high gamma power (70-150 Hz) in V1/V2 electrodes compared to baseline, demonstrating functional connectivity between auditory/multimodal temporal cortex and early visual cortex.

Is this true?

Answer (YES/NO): NO